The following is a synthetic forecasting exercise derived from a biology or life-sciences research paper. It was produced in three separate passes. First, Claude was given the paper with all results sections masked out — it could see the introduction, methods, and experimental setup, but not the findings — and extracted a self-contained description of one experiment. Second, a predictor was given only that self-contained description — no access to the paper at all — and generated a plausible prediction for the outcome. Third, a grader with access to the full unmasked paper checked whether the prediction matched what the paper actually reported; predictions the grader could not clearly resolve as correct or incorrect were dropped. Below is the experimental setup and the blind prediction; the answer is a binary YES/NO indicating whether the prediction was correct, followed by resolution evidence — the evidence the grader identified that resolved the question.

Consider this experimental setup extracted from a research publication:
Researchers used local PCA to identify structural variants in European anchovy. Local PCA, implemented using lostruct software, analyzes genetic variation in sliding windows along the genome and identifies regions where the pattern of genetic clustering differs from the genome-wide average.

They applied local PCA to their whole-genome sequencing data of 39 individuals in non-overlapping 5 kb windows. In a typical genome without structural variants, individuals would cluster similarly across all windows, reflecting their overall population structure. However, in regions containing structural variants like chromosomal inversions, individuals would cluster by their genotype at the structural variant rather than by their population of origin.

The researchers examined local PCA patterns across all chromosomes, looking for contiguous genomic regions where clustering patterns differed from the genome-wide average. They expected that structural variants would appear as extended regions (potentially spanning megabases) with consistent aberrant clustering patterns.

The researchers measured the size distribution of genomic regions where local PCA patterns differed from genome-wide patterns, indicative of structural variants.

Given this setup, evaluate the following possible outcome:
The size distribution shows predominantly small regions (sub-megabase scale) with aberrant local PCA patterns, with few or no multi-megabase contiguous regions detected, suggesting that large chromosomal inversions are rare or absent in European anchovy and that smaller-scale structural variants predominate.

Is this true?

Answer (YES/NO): NO